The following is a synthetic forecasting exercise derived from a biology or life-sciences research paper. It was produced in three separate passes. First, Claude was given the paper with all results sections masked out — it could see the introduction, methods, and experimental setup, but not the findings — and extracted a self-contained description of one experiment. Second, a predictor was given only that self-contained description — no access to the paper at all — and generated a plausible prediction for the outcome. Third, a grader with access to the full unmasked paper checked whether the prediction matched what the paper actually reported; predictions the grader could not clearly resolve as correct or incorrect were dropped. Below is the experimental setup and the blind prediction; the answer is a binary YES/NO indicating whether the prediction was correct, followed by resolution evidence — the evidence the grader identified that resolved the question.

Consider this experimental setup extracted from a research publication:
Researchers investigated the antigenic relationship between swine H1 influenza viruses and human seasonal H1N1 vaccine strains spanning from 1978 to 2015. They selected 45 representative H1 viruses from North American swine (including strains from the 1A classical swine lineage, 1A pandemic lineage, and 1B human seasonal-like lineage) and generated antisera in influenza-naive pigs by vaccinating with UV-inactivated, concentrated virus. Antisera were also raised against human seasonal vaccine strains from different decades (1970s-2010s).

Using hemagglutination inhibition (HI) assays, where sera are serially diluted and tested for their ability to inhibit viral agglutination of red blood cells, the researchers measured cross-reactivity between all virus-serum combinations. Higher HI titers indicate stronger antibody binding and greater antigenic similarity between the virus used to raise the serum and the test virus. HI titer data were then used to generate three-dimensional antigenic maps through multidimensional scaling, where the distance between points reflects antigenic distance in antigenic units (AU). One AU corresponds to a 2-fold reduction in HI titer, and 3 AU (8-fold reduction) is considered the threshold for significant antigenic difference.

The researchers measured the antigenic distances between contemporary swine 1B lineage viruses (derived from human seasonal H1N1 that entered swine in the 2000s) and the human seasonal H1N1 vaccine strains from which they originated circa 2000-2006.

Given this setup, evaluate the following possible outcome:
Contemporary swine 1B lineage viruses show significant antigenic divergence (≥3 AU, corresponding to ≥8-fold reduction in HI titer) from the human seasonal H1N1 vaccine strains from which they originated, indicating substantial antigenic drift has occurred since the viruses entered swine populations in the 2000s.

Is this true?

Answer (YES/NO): NO